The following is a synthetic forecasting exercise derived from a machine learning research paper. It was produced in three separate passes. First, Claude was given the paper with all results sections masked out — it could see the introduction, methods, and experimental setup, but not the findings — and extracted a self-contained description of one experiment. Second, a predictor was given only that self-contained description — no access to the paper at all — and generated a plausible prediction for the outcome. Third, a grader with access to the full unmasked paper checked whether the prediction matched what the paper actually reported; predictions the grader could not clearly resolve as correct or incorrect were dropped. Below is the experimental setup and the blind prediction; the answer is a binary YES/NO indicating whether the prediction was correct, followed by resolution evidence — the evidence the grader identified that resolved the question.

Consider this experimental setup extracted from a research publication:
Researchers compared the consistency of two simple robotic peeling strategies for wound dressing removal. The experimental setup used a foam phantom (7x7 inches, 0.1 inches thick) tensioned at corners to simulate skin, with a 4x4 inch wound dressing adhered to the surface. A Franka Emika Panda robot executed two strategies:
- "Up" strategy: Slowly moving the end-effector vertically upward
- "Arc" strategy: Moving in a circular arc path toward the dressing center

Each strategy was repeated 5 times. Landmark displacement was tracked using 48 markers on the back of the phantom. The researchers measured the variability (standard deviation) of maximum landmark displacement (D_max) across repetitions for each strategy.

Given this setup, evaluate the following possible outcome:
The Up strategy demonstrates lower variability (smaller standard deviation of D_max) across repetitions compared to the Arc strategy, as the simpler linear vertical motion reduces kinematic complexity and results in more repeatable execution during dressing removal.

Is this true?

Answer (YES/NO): NO